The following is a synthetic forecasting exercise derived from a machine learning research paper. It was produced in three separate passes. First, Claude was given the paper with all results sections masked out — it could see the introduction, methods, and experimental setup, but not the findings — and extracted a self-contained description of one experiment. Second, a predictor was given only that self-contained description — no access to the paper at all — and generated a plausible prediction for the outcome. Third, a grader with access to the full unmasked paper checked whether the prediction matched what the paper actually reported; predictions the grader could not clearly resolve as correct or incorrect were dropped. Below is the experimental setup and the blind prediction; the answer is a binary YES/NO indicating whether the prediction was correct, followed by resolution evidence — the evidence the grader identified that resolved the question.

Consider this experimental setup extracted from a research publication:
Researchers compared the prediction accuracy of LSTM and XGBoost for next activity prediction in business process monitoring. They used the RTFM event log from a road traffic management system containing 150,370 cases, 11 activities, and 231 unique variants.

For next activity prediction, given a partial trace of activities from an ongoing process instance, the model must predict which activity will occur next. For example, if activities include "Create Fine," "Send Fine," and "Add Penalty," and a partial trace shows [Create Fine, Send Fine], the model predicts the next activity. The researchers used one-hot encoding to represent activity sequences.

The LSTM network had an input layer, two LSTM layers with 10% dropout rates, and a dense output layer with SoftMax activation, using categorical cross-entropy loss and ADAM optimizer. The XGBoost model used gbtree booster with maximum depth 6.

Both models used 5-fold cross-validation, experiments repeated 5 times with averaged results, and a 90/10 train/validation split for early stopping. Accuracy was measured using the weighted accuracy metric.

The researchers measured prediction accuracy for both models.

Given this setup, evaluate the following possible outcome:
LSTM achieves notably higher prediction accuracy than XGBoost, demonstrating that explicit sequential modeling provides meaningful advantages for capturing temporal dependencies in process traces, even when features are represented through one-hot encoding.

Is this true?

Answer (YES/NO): NO